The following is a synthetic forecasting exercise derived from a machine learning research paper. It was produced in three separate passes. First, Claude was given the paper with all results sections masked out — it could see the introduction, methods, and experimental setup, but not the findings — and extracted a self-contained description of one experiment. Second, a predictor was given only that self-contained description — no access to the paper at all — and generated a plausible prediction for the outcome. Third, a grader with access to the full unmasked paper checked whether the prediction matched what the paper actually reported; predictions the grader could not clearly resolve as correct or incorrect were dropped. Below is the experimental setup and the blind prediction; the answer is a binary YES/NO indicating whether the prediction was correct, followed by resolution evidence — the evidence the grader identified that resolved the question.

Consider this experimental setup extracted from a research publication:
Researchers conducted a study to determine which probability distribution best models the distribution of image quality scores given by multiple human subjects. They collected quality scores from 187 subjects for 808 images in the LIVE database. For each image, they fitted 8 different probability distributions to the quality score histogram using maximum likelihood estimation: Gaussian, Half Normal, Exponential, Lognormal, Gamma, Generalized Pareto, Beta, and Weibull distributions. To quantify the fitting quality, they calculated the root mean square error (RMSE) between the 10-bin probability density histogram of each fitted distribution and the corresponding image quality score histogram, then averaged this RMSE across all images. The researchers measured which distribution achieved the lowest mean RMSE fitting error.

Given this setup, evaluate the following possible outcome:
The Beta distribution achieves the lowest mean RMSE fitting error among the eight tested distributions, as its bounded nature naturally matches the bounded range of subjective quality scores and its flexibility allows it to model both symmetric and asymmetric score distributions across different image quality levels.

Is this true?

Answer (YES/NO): NO